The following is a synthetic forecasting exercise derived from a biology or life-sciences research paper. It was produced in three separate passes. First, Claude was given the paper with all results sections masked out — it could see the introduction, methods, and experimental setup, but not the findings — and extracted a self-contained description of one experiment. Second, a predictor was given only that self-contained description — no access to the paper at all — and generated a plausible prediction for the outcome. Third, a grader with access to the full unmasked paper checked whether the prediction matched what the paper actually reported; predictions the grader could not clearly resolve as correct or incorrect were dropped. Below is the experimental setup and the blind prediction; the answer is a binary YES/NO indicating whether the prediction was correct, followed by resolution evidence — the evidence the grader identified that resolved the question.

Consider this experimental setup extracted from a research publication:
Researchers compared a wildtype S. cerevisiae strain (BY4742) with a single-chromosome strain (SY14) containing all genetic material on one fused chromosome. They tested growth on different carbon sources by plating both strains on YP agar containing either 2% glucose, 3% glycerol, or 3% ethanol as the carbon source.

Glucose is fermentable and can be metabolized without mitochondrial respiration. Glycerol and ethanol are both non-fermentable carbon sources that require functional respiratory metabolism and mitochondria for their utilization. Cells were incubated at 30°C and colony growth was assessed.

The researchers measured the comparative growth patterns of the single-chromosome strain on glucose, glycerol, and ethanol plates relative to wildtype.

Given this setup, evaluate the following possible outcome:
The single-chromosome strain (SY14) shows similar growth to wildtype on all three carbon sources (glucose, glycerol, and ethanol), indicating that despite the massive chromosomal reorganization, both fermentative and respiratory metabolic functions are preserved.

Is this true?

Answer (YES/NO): NO